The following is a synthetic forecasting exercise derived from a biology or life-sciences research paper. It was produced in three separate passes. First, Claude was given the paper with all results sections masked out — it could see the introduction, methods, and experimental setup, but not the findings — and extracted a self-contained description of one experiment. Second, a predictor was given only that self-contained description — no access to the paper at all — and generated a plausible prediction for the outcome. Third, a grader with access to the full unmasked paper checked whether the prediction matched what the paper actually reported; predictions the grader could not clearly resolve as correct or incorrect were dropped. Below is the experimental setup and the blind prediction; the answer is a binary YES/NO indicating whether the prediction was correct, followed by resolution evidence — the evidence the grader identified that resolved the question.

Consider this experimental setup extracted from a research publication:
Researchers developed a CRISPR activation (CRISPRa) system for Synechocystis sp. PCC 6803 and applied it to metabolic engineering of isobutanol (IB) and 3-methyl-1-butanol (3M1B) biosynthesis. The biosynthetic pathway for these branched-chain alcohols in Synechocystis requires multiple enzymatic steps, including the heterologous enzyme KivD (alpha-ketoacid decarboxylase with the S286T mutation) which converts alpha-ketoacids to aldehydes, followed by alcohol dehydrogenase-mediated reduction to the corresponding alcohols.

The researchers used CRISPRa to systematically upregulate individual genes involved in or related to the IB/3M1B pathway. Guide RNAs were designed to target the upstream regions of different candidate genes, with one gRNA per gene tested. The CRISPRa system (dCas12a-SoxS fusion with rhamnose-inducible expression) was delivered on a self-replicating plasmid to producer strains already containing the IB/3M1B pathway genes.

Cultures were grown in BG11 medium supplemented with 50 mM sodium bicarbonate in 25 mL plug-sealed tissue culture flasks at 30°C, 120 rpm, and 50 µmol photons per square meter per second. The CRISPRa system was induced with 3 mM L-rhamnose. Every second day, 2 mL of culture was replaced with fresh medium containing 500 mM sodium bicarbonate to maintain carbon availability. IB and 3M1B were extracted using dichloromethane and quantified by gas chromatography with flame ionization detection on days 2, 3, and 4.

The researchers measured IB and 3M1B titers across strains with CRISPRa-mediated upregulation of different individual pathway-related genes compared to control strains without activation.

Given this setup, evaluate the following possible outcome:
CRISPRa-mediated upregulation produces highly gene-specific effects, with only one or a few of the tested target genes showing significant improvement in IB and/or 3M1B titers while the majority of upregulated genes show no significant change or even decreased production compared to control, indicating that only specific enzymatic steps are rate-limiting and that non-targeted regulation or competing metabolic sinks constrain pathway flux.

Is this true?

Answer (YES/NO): NO